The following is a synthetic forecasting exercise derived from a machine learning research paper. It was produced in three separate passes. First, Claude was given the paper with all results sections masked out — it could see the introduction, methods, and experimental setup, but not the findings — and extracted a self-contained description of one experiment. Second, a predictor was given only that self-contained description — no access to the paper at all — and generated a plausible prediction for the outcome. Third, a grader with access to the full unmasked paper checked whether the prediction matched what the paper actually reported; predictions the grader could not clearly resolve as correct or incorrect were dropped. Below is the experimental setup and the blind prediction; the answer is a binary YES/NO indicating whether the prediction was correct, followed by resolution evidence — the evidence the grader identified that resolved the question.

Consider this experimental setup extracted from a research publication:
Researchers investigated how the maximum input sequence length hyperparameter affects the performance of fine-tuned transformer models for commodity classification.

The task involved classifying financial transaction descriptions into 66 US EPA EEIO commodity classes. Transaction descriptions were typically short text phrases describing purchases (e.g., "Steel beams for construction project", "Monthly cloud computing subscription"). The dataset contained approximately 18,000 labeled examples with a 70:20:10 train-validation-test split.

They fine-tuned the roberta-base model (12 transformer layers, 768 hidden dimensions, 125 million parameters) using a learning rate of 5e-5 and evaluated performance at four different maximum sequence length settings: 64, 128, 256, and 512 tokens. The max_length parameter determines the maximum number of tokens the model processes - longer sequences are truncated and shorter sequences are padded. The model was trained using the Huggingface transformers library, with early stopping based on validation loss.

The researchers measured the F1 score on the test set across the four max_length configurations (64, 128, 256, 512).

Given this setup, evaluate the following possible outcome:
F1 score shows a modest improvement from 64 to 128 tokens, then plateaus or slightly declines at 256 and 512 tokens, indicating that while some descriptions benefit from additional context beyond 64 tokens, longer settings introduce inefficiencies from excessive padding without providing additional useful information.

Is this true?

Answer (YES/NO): NO